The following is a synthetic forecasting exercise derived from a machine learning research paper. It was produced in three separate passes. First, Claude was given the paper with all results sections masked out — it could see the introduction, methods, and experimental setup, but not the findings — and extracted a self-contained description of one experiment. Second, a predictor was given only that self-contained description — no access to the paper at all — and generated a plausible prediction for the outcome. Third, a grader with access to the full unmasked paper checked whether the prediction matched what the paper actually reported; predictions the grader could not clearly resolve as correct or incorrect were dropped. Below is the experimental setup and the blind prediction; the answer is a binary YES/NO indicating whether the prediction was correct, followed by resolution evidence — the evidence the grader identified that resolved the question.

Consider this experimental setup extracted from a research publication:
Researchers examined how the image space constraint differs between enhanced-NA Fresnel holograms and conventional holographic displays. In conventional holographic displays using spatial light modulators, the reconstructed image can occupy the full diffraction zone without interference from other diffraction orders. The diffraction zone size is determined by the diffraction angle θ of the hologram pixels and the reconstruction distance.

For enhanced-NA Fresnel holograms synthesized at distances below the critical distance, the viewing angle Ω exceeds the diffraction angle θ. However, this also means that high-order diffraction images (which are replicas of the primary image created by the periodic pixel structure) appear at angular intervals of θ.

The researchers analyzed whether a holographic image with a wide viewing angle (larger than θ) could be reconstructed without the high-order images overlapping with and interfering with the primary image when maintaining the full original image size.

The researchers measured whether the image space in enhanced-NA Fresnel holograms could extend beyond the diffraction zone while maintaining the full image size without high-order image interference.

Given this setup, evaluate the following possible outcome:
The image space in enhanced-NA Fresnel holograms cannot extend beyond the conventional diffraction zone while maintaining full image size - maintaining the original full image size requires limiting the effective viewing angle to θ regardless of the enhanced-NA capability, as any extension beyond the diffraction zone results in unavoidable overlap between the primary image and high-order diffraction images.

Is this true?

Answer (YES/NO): NO